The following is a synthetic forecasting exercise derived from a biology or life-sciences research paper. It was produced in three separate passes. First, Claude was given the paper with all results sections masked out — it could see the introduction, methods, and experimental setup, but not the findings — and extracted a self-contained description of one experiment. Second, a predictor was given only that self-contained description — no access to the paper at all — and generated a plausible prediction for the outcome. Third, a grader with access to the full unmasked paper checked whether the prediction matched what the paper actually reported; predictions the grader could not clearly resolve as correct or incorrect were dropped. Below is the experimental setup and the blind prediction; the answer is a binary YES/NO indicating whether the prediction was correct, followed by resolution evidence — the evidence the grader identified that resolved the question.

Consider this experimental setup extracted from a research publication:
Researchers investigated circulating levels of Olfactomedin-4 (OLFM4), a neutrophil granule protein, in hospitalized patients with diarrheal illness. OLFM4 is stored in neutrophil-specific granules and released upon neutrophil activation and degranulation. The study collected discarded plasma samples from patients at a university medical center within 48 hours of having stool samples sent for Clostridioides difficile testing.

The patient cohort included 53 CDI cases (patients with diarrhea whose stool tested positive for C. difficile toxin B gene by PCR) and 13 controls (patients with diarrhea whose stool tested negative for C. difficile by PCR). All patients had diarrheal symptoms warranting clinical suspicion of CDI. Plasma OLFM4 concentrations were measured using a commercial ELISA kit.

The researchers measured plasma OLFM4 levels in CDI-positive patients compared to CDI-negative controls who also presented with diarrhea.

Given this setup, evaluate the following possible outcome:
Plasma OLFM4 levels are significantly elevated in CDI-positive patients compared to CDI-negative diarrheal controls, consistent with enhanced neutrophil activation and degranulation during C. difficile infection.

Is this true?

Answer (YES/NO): YES